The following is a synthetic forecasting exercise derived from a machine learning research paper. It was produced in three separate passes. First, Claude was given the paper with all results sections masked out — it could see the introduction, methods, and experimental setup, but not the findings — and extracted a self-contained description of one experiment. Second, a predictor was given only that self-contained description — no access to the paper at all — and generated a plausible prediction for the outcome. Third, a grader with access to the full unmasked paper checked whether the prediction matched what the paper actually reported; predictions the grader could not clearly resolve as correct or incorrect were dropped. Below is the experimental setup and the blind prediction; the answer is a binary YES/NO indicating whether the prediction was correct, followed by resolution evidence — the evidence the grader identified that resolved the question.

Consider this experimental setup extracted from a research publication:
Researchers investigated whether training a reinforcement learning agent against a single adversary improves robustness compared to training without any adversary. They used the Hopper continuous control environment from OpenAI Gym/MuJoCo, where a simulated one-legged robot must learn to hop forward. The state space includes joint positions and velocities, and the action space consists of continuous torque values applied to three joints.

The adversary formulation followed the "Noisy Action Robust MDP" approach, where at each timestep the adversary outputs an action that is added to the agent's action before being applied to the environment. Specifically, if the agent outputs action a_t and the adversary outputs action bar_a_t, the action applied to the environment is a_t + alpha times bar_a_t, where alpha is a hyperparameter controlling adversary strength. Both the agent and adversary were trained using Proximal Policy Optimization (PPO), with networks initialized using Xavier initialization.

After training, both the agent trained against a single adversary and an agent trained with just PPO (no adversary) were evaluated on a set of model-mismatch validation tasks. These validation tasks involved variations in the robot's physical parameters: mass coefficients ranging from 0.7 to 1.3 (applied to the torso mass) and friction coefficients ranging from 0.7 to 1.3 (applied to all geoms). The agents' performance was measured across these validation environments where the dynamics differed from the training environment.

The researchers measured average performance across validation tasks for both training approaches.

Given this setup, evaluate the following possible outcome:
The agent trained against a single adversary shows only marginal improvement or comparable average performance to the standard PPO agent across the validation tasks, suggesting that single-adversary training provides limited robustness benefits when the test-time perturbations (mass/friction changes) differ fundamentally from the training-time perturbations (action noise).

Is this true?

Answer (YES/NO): NO